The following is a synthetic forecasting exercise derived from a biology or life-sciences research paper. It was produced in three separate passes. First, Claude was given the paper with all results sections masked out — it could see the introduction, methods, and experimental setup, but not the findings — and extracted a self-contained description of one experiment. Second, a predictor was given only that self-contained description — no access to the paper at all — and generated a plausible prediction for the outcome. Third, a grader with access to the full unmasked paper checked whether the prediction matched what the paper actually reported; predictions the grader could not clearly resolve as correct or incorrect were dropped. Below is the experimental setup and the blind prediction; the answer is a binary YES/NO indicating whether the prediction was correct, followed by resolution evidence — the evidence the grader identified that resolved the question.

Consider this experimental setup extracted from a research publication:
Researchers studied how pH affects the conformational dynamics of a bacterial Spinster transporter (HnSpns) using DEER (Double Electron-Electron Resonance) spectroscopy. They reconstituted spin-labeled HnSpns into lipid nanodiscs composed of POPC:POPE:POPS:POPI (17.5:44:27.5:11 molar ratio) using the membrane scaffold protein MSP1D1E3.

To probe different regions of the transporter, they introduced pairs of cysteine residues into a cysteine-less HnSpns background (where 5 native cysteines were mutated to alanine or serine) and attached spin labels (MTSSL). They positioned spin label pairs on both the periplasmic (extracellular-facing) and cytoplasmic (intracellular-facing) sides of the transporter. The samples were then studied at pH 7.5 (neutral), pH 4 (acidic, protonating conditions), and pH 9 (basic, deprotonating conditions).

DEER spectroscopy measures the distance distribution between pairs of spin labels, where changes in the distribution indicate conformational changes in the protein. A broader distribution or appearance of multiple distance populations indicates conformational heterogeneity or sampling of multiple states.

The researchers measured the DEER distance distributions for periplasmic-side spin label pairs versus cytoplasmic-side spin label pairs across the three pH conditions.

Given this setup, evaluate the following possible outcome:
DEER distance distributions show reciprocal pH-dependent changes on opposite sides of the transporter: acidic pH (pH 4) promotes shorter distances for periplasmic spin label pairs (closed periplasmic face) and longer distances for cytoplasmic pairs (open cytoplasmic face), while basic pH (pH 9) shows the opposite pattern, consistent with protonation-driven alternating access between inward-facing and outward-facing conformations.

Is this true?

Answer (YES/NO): NO